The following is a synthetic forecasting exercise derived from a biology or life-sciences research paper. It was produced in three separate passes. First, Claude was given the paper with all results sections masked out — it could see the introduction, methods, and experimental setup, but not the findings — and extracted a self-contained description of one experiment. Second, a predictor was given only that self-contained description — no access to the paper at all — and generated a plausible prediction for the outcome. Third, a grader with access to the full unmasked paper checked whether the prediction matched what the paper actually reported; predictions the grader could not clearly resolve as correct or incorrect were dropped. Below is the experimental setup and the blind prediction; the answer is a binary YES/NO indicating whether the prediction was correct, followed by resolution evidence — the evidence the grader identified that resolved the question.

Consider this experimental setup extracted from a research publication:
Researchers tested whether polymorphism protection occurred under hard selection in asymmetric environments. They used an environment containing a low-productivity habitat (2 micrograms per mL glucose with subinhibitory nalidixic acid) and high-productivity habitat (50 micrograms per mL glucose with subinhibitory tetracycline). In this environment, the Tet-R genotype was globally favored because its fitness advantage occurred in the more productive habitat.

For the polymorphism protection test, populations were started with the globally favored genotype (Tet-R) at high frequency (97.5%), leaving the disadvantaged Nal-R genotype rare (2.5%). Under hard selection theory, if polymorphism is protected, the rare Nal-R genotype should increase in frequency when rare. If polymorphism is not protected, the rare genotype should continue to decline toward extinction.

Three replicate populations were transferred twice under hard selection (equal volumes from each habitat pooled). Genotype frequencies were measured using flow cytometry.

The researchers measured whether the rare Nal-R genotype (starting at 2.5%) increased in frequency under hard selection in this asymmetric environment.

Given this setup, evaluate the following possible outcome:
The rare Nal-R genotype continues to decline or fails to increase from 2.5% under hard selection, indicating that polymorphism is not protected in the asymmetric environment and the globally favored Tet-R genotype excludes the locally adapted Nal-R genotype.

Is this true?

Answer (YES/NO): YES